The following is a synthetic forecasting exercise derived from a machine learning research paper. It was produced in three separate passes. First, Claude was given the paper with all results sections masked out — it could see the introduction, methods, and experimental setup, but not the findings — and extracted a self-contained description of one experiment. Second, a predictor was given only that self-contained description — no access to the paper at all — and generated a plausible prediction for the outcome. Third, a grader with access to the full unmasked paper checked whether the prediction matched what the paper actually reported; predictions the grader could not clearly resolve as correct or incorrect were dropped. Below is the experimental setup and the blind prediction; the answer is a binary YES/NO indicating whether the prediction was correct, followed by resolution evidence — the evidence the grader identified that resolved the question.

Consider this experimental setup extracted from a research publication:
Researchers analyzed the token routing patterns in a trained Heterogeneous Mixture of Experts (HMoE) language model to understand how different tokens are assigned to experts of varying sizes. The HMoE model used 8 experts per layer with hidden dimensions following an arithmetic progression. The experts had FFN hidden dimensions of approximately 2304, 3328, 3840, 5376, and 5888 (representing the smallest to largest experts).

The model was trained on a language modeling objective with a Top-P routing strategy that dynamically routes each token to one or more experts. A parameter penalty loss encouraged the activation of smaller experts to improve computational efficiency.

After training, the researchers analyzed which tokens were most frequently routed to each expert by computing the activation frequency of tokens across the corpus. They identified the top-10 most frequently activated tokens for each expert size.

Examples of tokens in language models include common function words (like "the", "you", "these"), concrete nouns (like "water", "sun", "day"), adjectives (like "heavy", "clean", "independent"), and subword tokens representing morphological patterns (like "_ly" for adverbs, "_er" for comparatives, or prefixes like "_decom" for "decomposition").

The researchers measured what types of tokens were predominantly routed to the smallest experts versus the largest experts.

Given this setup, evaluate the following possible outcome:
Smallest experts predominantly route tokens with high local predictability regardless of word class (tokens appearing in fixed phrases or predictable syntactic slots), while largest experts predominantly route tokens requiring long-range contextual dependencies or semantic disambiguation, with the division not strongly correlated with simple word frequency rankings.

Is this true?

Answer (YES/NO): NO